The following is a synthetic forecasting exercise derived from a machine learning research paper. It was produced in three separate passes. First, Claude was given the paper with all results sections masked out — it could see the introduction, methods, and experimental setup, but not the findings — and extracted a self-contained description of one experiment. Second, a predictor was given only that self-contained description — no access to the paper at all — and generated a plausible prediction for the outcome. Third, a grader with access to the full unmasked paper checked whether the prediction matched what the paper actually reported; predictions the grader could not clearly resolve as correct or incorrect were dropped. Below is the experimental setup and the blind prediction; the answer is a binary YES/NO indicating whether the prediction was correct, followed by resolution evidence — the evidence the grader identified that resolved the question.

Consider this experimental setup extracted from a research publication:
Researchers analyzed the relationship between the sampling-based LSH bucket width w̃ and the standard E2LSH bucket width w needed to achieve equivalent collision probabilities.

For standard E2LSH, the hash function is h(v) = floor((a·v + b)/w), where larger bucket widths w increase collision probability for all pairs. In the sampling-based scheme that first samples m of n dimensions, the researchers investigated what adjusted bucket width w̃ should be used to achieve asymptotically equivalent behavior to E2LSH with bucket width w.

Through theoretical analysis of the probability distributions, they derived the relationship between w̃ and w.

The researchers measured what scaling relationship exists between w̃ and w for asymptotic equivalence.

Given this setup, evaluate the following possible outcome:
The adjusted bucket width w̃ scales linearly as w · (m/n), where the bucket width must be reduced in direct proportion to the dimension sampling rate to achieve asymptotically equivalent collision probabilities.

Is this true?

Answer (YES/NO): YES